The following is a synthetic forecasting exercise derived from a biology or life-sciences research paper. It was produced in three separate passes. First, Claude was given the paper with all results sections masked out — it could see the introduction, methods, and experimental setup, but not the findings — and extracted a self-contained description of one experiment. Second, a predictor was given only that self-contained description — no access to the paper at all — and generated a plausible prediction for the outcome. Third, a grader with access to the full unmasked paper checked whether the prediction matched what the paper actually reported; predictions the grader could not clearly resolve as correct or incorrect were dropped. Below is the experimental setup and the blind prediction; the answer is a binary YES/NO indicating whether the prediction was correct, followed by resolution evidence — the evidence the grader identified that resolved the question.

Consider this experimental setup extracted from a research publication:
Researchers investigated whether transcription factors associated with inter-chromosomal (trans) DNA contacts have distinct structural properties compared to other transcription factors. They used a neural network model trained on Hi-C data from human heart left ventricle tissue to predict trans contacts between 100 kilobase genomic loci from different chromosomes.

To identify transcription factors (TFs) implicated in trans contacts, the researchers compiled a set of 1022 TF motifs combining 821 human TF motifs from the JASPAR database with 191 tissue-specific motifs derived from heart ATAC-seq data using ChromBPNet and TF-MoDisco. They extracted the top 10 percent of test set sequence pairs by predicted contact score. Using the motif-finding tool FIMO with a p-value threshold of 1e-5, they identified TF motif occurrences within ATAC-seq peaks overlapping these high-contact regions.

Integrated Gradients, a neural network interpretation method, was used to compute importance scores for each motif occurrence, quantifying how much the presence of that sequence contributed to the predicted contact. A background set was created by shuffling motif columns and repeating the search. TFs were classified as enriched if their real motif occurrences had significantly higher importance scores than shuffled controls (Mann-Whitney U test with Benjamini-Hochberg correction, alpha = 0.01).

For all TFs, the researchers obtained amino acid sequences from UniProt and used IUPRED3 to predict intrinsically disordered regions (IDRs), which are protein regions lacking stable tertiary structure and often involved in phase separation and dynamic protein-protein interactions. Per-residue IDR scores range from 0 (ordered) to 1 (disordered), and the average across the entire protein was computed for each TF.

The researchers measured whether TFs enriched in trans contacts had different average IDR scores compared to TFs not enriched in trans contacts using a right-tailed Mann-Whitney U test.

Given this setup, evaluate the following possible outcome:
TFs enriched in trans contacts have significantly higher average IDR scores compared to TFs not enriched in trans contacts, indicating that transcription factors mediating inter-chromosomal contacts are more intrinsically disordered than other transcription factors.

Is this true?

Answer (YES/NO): NO